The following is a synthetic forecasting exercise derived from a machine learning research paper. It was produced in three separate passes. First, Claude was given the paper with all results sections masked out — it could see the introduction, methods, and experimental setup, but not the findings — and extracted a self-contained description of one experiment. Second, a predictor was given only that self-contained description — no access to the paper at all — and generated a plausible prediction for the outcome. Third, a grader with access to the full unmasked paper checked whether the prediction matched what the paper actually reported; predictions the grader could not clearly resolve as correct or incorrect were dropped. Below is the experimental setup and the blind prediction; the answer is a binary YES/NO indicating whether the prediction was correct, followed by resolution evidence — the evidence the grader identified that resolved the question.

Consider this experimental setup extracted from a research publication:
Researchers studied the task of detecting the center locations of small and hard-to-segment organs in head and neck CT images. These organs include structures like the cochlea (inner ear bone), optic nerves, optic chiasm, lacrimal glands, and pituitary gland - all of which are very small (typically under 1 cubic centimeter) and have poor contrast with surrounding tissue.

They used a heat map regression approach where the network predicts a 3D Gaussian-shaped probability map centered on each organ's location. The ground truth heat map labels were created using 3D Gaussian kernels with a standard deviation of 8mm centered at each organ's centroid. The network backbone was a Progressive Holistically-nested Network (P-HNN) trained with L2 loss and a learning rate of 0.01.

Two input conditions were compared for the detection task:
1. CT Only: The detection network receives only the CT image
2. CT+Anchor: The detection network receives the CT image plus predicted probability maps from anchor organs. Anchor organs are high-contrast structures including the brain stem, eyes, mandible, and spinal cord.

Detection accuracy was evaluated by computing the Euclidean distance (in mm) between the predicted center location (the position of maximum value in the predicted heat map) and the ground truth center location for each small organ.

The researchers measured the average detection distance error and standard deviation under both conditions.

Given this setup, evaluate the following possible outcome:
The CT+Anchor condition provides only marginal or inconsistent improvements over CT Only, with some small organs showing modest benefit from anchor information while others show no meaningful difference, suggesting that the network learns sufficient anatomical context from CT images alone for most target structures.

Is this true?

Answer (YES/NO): NO